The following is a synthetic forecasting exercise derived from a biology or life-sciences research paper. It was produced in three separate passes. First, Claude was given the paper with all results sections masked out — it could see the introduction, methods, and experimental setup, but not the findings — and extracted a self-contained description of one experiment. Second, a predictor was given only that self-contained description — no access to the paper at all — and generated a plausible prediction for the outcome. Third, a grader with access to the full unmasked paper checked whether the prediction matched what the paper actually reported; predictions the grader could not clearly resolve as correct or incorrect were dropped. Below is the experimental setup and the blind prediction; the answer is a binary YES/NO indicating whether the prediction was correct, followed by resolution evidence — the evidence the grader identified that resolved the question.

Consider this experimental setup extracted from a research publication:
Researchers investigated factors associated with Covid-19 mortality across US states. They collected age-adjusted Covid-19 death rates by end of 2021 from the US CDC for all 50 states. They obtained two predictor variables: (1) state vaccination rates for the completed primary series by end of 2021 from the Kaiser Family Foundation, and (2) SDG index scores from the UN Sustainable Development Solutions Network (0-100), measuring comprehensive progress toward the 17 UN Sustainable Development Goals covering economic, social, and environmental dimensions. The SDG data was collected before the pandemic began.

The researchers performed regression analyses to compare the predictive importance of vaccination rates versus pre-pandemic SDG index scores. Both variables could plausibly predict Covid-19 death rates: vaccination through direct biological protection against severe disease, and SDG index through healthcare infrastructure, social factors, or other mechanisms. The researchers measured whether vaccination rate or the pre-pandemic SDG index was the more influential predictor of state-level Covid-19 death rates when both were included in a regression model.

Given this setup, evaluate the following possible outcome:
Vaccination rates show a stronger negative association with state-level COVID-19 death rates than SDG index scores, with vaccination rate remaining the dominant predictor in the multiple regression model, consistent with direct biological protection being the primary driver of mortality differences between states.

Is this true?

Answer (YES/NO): NO